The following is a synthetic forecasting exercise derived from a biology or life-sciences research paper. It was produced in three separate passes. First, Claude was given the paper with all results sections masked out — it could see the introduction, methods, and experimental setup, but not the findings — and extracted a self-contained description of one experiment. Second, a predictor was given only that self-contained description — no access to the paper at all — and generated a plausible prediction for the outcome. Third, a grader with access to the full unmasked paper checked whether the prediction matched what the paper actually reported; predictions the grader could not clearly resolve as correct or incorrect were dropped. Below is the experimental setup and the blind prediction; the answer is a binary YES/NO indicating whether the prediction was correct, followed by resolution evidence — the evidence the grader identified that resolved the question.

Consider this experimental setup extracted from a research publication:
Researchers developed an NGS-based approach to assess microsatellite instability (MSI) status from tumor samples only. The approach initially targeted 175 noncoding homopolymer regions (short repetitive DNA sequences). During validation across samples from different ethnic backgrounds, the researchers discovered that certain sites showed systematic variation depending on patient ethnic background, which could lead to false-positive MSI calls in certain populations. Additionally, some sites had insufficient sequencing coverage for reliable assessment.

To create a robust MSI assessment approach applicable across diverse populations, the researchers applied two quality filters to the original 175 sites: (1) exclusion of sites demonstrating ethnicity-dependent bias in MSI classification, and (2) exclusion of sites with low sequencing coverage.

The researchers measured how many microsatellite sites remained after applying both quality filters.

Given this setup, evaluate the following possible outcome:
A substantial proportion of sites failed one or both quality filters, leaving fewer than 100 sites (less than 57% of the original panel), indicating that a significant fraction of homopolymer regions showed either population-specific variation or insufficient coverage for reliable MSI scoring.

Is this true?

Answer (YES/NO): NO